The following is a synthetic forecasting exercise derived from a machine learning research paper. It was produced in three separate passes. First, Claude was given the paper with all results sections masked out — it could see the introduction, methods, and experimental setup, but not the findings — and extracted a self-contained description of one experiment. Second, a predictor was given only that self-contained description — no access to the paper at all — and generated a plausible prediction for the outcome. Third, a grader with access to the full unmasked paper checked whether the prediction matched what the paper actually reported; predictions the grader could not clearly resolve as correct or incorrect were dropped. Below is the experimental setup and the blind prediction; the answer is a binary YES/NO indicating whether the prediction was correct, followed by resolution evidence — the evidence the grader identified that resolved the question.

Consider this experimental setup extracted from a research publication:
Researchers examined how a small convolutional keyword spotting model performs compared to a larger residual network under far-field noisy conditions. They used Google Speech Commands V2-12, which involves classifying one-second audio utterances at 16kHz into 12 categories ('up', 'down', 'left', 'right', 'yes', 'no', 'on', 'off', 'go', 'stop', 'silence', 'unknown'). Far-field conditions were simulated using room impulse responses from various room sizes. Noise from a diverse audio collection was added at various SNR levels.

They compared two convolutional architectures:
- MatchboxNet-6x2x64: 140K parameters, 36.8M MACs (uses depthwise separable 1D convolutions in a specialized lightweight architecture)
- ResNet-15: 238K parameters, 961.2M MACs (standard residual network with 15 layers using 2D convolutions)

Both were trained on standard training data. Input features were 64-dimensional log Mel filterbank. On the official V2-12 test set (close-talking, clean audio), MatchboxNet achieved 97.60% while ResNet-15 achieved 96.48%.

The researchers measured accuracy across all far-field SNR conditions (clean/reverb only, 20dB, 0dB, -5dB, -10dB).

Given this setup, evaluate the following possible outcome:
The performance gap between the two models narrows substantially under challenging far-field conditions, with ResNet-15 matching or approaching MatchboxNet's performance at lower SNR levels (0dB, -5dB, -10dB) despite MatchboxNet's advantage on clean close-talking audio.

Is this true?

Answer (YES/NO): NO